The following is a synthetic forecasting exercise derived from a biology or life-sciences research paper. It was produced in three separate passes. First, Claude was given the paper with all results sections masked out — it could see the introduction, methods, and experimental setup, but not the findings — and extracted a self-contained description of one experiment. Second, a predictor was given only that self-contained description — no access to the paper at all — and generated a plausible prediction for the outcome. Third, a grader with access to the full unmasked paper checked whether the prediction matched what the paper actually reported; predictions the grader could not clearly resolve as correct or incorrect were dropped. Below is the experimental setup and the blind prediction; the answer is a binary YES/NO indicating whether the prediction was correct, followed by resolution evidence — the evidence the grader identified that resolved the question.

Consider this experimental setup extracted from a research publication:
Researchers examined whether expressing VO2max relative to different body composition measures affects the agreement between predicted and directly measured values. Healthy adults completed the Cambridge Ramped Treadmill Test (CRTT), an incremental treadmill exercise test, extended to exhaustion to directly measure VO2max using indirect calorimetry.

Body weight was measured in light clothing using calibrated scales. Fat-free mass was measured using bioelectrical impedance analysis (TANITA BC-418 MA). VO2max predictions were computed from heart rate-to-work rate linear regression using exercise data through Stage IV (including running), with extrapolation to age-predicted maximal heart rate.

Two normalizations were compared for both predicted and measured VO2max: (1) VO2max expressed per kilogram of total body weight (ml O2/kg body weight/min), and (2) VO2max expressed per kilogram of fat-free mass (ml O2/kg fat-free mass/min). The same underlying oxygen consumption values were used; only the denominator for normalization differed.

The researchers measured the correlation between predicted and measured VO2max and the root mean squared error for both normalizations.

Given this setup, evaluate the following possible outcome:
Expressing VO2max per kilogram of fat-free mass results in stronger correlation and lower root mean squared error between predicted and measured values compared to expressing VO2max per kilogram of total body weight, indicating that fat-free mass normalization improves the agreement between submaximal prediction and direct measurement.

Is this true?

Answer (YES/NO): NO